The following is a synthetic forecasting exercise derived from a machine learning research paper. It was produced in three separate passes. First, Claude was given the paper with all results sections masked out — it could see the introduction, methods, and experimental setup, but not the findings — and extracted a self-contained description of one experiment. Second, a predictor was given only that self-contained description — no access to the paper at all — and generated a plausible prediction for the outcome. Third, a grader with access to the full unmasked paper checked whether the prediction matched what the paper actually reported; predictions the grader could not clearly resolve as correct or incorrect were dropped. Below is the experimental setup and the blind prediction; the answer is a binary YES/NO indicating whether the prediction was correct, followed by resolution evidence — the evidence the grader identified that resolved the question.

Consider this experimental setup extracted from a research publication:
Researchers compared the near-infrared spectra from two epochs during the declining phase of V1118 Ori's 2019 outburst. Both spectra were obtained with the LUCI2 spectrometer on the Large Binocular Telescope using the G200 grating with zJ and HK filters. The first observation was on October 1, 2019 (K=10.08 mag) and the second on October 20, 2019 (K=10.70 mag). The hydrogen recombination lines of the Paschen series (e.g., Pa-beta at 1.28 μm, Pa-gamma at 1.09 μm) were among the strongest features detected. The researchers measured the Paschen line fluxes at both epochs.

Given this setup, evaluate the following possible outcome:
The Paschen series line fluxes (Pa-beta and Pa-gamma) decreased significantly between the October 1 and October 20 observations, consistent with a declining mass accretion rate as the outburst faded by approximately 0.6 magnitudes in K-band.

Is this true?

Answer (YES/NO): YES